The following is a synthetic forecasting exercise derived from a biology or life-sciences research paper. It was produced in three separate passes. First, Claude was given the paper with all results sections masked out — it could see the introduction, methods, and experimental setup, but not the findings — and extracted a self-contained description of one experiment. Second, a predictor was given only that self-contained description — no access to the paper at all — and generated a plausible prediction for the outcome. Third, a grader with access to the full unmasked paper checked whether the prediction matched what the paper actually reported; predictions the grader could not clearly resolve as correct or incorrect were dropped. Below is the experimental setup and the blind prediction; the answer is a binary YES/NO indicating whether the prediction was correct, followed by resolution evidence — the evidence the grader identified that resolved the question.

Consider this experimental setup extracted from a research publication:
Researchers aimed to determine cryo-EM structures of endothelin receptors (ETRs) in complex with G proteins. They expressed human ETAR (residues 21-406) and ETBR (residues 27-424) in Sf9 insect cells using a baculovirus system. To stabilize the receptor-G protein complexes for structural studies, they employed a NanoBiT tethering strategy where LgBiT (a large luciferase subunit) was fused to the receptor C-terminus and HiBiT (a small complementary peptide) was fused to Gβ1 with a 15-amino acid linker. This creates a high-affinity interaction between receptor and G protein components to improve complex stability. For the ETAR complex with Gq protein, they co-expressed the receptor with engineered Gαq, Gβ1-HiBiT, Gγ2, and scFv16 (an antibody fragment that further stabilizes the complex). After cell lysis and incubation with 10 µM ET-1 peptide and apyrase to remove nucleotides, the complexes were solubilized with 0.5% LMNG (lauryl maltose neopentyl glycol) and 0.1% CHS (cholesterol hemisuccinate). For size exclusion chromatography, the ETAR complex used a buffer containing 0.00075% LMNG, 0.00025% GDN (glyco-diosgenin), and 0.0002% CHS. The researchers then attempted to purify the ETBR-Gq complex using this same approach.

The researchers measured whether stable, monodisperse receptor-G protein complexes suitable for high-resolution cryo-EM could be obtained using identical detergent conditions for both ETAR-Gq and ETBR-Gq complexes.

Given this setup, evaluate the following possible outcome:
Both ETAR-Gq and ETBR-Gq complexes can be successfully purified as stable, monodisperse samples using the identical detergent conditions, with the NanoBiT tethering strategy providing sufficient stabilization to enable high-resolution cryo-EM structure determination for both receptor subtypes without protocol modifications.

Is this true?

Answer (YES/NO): NO